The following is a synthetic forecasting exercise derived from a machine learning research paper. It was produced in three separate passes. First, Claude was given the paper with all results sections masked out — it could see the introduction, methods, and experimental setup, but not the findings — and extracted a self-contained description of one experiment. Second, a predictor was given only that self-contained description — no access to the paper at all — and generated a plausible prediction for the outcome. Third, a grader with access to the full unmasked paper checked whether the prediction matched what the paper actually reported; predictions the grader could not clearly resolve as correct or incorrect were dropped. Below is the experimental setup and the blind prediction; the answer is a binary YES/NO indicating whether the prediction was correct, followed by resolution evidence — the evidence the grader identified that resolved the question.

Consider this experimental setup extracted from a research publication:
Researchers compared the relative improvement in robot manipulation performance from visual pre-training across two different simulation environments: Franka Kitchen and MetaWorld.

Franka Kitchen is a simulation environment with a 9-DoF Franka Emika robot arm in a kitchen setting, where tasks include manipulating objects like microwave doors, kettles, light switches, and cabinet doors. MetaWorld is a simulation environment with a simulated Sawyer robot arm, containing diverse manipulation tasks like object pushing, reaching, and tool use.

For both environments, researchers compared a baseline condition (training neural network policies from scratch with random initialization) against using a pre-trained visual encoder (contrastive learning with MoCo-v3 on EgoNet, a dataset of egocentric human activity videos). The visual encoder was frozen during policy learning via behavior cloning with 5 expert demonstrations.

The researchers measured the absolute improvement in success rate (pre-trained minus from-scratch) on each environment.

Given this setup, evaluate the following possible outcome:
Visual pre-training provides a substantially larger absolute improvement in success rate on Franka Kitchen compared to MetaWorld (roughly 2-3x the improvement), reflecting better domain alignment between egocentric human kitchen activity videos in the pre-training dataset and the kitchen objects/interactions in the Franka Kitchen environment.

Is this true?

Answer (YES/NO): NO